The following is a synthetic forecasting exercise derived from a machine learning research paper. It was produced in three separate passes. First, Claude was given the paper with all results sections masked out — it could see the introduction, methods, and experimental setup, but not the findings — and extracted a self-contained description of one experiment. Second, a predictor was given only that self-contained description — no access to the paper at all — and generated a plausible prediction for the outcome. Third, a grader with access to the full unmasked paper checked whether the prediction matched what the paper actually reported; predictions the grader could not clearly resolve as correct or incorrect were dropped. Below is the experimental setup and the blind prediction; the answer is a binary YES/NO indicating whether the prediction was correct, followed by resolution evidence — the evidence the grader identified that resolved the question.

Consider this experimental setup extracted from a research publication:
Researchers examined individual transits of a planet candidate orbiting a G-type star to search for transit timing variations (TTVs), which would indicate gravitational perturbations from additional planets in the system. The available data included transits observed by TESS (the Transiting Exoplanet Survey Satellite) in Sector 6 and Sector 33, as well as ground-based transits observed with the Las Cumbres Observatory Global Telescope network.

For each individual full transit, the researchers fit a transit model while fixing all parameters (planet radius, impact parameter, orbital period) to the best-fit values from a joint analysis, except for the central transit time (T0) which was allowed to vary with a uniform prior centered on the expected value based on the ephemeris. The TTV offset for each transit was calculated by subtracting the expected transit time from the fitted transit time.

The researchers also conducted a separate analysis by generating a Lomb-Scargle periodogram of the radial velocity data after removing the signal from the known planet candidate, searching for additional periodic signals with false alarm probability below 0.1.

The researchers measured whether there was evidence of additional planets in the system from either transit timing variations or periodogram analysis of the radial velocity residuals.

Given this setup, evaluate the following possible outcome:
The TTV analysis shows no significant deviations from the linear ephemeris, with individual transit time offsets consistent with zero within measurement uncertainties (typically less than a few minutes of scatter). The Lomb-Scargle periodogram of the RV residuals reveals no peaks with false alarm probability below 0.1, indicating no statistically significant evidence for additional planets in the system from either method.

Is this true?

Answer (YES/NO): YES